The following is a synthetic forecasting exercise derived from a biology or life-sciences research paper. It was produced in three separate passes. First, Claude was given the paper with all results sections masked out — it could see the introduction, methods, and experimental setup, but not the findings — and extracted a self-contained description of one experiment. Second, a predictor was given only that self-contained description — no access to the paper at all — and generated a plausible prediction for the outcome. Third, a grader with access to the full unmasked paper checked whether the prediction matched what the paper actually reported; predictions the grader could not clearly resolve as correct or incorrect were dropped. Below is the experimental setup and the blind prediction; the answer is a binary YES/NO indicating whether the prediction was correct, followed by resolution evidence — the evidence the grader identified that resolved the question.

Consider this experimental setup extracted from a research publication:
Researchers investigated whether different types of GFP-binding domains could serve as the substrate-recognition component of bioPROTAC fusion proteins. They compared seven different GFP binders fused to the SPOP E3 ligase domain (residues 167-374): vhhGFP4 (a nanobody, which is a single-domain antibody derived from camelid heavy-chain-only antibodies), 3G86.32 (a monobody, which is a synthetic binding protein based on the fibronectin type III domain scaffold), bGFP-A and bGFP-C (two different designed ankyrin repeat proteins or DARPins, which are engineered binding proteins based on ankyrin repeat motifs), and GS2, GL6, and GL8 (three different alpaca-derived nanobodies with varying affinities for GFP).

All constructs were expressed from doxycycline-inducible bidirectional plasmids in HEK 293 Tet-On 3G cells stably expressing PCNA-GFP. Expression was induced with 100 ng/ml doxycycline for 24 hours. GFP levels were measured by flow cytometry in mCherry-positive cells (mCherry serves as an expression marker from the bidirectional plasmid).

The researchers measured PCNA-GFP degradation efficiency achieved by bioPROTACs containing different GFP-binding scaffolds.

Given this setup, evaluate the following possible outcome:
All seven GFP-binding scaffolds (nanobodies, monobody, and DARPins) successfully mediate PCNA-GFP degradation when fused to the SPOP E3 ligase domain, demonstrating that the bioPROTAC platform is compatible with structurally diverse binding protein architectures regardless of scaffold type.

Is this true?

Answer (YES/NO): NO